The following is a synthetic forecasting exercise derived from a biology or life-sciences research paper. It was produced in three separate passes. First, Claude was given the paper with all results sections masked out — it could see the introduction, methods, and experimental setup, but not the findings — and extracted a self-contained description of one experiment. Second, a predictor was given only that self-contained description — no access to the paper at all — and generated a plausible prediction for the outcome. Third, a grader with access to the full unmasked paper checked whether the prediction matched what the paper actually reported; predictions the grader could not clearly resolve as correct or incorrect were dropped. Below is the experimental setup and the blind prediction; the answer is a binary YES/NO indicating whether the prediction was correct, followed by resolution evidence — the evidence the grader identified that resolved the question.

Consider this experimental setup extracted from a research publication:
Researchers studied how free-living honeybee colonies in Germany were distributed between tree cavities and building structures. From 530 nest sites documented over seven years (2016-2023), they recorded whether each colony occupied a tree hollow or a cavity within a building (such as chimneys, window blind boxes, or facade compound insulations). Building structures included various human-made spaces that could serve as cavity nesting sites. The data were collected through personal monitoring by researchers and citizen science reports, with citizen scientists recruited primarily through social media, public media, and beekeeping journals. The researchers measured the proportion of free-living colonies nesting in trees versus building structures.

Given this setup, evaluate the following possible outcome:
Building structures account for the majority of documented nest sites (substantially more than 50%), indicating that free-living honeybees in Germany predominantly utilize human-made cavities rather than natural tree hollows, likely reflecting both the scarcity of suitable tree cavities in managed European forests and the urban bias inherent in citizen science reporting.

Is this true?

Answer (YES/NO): NO